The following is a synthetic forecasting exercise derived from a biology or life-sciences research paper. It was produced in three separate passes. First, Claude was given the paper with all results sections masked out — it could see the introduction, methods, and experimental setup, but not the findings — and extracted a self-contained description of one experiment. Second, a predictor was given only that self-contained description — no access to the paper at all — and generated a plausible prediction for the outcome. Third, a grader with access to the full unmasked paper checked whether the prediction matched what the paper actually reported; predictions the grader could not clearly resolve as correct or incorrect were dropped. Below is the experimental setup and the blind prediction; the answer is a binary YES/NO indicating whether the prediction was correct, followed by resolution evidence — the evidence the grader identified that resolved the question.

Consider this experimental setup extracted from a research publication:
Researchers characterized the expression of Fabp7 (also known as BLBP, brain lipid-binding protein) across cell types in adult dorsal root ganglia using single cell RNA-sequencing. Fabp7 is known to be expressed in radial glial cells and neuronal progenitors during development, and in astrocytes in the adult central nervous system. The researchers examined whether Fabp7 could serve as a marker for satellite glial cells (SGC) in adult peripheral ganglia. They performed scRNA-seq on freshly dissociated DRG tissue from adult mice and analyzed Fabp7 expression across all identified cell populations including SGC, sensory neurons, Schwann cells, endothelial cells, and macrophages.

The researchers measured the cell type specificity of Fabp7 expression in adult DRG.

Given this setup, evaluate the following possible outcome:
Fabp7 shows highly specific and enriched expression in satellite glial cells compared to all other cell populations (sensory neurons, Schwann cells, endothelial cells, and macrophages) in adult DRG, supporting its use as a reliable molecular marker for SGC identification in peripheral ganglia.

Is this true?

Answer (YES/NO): NO